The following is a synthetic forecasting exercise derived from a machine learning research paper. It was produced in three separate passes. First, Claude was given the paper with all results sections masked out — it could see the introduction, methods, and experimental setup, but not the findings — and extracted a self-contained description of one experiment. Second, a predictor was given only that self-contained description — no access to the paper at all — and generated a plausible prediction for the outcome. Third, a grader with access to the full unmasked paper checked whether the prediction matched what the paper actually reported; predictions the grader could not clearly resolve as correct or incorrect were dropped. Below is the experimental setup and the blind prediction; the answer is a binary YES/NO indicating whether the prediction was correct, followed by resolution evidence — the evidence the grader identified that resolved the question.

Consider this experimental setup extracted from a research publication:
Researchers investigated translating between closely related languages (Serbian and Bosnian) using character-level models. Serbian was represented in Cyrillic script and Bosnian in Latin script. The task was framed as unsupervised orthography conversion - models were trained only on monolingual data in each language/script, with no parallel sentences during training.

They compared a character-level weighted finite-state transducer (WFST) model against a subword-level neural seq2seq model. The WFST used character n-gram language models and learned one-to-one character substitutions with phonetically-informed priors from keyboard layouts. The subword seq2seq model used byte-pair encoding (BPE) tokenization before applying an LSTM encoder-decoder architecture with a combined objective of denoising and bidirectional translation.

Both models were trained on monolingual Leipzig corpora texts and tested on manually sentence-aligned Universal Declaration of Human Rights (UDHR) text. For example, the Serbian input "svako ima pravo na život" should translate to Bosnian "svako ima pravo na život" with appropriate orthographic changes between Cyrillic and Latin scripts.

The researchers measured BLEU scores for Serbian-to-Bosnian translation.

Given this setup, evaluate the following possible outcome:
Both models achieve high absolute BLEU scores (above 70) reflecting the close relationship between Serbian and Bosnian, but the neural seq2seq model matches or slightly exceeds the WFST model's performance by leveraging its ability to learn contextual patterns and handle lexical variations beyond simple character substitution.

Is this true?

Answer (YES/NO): NO